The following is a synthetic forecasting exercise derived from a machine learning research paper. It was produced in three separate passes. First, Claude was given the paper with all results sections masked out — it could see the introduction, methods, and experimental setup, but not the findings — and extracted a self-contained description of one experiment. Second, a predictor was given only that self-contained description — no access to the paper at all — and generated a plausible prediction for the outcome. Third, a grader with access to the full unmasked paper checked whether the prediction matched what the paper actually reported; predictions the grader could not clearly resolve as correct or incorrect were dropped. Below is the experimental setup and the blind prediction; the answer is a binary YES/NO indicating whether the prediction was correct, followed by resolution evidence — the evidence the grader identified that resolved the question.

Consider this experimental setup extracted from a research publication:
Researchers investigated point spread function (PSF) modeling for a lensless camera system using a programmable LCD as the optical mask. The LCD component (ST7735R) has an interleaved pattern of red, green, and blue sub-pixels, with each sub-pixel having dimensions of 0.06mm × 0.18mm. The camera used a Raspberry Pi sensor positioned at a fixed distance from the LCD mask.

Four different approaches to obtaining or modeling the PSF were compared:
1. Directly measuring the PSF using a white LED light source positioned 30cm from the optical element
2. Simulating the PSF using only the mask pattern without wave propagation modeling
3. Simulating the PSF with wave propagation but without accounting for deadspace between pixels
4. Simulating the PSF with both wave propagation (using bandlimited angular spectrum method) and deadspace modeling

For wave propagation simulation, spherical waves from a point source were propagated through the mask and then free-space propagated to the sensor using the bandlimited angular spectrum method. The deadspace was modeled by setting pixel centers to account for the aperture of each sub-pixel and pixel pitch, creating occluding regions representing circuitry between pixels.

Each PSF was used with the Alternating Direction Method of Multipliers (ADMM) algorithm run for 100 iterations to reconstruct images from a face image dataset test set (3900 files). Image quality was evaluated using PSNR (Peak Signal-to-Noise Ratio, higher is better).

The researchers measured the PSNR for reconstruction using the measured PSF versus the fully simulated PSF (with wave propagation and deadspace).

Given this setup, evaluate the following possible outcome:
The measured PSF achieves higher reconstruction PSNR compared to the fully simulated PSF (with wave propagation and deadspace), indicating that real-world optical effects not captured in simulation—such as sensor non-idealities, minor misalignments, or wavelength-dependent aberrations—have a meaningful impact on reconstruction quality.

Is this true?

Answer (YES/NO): NO